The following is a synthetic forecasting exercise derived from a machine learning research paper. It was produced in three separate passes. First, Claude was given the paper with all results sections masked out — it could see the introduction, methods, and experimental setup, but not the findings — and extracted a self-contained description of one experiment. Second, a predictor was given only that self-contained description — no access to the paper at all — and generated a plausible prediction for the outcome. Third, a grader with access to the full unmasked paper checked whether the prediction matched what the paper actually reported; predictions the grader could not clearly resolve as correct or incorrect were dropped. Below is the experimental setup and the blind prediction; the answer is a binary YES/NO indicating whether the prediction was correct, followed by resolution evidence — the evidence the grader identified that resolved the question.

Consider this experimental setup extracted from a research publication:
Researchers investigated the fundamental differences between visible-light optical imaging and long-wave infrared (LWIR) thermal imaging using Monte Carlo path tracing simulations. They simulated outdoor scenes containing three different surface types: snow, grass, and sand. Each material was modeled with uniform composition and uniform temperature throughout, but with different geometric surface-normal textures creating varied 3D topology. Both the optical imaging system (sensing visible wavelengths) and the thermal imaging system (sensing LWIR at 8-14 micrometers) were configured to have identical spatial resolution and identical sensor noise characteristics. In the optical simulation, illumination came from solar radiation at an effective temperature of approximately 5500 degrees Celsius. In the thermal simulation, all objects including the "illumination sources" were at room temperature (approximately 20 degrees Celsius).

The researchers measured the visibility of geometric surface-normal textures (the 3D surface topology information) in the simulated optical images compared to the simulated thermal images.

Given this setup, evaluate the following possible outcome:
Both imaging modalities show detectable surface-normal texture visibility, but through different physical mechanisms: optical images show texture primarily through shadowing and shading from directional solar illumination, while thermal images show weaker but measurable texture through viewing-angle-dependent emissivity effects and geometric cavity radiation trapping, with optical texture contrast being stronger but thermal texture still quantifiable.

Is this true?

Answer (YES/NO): NO